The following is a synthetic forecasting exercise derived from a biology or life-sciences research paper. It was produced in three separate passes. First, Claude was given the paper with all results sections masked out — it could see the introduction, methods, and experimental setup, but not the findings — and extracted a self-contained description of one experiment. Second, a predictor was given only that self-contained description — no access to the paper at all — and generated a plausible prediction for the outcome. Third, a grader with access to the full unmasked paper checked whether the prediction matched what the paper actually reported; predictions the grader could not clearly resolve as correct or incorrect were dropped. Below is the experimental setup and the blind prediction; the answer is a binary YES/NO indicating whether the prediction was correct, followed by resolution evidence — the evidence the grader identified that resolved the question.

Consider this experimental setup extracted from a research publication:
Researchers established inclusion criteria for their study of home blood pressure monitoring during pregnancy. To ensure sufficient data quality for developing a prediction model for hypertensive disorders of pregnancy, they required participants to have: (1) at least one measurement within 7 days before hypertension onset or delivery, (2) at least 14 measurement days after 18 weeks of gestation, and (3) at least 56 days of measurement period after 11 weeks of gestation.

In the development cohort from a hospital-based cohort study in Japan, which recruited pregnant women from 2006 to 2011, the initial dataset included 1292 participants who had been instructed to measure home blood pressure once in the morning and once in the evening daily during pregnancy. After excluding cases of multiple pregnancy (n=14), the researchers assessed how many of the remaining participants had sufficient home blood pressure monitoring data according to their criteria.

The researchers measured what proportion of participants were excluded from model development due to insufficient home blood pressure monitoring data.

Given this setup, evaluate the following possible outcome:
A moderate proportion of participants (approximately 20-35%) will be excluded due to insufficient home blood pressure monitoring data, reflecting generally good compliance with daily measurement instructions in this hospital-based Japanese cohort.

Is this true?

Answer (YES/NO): NO